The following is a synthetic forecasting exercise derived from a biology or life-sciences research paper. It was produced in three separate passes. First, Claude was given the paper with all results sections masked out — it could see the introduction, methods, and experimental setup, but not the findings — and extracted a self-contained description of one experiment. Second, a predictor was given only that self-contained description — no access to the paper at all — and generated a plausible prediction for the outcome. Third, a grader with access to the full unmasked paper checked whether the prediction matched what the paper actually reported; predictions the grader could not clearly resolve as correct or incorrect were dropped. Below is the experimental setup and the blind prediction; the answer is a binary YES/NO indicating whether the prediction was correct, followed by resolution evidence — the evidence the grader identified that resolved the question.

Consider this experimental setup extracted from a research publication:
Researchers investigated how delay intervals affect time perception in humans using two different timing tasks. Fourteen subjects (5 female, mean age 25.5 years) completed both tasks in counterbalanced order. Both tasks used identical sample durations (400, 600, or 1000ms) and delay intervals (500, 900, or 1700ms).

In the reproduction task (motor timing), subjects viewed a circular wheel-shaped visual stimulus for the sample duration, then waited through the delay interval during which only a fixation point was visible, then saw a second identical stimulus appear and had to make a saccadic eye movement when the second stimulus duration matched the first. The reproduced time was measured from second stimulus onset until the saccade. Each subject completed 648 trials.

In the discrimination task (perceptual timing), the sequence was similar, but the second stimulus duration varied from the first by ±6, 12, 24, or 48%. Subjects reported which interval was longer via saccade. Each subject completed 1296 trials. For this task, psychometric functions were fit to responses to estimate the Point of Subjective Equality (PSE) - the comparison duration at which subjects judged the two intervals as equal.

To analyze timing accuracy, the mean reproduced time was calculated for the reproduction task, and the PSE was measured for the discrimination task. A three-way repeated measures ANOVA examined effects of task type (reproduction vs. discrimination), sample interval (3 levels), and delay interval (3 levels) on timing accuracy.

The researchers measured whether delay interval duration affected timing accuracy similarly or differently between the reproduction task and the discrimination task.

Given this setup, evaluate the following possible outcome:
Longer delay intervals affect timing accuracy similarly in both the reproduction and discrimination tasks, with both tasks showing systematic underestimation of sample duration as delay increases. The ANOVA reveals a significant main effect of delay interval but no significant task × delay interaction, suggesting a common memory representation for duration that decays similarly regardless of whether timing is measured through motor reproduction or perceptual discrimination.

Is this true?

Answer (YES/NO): NO